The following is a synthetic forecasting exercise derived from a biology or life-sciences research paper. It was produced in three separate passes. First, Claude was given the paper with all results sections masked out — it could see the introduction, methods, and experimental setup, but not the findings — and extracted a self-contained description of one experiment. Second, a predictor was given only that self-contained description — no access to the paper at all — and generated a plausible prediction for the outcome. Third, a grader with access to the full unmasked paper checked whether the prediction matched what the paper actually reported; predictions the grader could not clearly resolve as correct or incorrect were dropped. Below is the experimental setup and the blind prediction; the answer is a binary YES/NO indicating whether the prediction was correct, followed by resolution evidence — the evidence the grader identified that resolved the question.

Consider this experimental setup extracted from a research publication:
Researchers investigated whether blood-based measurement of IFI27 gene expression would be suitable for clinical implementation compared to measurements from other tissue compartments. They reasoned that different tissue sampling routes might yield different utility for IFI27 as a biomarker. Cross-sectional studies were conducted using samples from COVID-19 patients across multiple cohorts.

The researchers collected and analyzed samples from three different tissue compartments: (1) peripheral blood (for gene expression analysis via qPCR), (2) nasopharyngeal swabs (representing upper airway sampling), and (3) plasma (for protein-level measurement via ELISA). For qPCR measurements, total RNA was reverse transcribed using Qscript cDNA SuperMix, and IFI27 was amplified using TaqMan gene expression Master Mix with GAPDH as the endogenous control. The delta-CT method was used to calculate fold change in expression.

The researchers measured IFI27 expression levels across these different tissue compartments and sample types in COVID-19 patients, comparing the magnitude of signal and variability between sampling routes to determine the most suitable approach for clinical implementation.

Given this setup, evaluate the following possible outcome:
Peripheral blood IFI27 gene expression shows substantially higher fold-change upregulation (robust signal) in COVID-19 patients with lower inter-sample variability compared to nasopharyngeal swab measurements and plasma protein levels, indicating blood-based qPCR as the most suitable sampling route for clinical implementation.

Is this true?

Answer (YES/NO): NO